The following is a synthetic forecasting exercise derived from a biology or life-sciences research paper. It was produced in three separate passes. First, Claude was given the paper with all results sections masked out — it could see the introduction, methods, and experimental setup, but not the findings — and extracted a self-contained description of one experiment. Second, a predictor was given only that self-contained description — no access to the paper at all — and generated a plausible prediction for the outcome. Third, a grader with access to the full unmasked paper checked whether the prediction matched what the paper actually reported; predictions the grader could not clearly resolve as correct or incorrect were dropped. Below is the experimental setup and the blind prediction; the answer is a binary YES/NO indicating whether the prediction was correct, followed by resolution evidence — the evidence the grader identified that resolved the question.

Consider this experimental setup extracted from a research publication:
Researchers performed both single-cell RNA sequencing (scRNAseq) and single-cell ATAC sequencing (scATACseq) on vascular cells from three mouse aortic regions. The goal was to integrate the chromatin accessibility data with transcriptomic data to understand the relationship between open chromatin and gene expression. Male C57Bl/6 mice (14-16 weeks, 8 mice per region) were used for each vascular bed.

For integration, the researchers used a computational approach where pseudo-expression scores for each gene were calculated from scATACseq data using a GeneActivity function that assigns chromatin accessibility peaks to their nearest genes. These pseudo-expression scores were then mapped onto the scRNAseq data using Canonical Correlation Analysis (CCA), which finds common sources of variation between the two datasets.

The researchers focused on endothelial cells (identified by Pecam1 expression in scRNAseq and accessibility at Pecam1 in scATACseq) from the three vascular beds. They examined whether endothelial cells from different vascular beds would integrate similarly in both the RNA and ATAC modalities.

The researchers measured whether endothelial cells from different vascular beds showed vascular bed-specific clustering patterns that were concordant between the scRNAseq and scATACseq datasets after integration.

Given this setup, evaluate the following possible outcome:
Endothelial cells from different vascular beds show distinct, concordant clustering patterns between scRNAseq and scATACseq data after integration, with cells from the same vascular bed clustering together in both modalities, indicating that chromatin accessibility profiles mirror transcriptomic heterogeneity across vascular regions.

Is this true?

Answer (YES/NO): YES